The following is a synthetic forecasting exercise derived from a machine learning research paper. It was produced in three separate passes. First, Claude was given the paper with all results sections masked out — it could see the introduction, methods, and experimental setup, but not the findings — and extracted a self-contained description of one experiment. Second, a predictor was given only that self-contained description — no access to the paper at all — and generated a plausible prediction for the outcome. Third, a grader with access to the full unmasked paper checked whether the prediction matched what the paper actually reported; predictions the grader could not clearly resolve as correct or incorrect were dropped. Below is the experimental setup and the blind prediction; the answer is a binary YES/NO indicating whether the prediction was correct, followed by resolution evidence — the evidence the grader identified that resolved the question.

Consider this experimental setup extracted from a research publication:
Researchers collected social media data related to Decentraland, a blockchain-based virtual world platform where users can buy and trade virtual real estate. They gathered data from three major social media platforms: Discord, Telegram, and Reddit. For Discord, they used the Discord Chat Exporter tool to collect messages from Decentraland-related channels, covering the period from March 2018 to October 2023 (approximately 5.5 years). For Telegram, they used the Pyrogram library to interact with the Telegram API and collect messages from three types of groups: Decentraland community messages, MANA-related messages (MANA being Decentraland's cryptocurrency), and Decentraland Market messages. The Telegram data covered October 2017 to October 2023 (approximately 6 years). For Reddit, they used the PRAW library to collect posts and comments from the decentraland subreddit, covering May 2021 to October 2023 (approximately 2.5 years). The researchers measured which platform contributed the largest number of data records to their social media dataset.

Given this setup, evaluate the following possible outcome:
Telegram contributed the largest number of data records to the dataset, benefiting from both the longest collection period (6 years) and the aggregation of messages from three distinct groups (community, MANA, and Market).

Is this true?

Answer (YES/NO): YES